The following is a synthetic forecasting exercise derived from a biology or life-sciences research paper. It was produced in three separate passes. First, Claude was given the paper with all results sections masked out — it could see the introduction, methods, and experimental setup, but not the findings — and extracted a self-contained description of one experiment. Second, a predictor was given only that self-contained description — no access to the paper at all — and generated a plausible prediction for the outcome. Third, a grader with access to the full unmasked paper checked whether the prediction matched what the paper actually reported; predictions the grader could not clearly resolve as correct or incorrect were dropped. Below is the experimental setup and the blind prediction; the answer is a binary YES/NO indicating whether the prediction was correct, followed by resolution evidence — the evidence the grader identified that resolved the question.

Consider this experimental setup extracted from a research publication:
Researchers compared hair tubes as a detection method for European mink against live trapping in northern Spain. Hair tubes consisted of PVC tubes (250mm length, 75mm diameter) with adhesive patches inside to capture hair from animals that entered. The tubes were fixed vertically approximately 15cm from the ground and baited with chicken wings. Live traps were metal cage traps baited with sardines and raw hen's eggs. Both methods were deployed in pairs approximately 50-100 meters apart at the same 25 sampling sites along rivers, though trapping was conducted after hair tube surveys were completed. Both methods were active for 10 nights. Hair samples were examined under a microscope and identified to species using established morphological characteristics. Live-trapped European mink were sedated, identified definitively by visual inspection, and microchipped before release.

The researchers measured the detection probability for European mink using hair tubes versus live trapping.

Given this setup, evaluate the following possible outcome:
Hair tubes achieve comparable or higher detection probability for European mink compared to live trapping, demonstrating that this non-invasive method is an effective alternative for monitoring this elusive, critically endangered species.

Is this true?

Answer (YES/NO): YES